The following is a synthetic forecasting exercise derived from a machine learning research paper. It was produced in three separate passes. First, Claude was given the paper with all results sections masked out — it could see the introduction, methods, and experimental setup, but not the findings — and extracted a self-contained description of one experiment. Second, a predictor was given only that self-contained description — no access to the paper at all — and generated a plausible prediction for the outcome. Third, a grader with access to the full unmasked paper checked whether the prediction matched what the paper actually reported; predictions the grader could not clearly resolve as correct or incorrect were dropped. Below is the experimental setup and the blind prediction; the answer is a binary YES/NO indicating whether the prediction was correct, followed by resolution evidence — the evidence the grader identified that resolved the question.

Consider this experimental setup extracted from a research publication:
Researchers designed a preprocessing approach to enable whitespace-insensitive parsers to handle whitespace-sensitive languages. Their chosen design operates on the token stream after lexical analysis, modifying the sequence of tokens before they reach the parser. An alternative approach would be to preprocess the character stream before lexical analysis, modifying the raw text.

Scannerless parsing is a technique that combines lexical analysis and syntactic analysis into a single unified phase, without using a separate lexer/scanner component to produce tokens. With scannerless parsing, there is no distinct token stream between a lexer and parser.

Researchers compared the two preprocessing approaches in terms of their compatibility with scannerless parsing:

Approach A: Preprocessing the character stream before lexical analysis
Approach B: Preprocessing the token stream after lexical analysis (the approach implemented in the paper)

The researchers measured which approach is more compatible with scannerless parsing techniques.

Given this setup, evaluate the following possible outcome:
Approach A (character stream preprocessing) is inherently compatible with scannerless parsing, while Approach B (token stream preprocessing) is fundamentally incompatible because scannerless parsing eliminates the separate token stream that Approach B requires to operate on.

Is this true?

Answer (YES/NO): NO